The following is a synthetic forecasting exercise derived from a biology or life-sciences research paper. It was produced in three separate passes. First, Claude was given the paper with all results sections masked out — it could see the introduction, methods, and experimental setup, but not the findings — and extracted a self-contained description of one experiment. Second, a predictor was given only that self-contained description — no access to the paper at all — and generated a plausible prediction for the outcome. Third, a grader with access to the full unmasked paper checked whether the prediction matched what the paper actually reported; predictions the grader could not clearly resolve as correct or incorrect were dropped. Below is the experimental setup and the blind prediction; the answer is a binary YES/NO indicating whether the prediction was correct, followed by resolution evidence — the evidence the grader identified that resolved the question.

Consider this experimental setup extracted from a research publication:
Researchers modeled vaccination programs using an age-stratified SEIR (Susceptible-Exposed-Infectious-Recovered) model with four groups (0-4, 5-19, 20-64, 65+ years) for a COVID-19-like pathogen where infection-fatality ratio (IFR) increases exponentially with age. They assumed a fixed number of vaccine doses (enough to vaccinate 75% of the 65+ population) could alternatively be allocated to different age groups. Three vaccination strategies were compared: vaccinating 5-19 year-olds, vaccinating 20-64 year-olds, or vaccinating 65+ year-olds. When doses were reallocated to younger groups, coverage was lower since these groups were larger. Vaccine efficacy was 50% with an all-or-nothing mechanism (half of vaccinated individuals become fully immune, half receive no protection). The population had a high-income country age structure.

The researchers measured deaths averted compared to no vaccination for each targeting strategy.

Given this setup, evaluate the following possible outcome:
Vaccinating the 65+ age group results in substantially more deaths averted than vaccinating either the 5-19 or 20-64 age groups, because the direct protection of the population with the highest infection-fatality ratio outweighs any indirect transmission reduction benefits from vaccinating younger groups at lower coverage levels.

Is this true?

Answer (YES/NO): YES